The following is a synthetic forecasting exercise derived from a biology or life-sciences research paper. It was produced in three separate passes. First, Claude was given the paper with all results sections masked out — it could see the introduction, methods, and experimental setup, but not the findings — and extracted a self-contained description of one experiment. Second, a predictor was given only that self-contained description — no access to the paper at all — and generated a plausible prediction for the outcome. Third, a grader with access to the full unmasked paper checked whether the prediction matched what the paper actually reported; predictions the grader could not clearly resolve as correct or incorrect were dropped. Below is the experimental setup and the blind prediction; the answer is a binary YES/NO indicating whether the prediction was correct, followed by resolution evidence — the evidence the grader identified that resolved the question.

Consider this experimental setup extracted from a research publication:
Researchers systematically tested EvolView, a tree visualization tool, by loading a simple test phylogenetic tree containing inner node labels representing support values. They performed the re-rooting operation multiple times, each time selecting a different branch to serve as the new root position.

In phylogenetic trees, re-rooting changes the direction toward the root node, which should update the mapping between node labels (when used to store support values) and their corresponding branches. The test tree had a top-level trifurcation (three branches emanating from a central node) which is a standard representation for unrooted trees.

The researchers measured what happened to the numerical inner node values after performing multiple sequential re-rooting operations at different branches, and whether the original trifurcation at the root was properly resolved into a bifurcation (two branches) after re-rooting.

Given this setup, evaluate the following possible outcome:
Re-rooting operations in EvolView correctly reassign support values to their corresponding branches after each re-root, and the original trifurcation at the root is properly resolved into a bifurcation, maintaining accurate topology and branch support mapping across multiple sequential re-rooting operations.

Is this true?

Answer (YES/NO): NO